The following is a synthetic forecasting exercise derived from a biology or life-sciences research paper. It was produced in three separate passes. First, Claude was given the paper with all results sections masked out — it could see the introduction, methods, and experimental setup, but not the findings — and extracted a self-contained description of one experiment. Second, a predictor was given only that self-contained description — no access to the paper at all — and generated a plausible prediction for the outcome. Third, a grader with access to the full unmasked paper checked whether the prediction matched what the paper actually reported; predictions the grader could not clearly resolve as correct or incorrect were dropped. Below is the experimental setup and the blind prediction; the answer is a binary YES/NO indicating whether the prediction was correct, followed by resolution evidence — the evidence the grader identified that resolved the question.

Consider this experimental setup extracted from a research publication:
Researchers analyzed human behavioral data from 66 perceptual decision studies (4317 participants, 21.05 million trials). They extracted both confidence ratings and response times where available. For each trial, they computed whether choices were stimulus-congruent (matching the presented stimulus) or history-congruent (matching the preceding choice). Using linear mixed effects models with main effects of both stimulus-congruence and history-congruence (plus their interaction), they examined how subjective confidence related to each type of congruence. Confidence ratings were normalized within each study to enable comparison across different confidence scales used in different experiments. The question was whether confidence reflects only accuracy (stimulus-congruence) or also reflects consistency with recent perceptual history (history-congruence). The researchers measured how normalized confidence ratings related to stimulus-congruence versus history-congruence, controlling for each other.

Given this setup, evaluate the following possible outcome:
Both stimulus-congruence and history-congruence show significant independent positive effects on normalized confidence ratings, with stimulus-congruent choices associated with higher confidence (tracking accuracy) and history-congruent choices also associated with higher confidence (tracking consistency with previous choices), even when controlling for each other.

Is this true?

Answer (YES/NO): YES